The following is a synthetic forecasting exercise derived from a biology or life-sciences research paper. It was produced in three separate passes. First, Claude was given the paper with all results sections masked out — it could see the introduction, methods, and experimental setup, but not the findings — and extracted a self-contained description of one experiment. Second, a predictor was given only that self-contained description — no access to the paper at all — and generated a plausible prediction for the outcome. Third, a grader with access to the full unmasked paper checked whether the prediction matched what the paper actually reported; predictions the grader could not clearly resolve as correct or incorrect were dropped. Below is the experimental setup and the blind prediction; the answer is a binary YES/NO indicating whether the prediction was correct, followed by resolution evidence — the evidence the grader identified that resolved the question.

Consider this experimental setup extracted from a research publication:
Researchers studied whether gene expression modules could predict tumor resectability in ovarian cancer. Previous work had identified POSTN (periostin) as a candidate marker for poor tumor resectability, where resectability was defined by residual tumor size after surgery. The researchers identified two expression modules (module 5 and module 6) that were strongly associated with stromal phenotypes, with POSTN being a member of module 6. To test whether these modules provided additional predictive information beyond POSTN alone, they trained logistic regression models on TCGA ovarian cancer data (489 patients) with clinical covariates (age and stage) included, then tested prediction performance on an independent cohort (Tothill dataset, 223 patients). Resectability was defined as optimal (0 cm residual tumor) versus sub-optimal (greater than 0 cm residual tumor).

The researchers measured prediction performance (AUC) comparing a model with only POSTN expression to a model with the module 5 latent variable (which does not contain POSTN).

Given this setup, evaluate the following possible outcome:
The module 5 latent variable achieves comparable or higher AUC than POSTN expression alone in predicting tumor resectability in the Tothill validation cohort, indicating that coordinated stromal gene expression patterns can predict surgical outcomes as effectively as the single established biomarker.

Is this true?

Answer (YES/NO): YES